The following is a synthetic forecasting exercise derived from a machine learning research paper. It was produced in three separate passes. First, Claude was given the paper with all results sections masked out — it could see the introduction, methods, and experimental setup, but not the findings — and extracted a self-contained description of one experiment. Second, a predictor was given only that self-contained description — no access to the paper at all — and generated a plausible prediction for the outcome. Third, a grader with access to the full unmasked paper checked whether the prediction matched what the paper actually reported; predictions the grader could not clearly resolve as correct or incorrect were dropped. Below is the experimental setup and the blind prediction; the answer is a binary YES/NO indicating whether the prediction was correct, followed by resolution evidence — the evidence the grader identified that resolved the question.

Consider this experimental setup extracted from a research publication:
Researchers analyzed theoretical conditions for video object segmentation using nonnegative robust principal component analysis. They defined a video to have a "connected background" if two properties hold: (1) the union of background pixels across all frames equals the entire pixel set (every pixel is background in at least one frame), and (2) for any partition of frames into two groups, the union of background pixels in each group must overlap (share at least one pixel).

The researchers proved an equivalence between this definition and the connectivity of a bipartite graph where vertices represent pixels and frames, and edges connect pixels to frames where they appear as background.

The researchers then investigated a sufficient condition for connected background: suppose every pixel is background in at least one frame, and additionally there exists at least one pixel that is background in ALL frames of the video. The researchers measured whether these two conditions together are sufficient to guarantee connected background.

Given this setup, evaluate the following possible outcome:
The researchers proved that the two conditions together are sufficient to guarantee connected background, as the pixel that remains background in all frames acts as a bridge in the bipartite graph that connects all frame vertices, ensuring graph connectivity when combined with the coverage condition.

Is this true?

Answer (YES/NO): YES